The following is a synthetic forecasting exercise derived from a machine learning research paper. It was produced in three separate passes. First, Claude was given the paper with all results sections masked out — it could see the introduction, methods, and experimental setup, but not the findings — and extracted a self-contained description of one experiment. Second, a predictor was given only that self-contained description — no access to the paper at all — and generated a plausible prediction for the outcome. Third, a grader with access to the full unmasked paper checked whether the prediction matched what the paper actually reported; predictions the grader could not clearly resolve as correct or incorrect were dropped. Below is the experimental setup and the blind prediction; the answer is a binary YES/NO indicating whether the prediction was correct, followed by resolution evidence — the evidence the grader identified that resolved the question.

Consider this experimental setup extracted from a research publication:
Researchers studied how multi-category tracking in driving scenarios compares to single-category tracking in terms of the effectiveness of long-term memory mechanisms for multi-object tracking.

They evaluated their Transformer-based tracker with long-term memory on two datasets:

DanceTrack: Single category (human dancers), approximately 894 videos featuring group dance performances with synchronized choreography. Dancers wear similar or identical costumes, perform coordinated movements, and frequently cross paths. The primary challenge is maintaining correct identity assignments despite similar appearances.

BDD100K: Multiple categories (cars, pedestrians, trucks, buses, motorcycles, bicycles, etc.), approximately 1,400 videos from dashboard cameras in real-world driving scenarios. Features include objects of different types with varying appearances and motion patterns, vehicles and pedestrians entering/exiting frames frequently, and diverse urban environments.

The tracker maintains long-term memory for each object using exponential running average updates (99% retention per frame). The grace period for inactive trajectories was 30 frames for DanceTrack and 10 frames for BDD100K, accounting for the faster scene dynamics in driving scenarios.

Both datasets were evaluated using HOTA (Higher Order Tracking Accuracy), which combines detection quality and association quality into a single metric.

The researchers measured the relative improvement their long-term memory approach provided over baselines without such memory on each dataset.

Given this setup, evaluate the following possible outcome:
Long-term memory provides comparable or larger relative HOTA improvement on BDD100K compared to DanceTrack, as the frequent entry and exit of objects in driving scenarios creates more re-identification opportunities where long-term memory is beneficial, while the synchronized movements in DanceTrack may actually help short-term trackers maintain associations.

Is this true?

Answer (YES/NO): NO